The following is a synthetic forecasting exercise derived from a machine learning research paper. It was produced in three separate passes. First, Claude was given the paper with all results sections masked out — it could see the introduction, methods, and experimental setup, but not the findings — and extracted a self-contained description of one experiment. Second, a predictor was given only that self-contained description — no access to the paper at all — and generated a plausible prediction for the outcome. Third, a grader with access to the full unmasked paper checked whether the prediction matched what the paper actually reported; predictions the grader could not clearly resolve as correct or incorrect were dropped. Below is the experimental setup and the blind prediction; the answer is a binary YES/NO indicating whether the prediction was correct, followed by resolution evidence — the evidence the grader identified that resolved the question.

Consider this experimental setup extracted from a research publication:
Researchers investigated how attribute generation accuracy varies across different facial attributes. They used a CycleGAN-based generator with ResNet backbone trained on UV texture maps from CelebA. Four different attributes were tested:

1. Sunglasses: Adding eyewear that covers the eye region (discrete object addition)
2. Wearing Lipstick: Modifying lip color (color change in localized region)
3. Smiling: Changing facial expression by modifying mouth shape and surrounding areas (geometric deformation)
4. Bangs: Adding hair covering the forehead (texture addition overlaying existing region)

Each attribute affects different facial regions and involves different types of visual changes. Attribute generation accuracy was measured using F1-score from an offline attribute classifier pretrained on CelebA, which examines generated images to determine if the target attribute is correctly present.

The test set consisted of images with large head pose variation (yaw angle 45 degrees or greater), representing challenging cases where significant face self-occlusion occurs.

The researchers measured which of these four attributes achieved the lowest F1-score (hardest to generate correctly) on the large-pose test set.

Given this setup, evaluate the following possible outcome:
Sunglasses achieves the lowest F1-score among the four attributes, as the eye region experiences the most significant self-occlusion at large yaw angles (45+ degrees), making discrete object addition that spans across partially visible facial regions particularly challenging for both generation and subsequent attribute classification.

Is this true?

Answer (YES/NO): NO